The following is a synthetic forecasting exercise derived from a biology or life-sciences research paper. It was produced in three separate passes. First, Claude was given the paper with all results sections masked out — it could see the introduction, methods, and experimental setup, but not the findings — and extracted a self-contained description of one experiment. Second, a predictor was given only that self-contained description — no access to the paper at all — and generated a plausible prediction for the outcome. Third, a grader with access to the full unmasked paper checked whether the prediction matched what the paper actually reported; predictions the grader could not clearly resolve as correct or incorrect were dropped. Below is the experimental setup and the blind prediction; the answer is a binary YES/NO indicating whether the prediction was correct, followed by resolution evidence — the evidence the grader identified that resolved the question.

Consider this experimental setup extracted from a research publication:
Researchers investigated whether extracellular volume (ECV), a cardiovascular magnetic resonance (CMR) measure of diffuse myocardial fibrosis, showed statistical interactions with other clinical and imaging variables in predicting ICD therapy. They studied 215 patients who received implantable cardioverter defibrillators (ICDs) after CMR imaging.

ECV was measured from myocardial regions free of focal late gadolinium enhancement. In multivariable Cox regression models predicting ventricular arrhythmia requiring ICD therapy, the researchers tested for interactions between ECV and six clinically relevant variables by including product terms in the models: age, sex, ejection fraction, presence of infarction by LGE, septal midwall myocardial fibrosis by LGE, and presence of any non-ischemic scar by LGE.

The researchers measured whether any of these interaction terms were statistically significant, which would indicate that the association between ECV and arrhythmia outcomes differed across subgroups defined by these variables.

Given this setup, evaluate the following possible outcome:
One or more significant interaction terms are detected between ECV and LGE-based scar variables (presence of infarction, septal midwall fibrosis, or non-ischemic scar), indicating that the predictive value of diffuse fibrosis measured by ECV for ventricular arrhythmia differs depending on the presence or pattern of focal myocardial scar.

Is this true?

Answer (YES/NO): NO